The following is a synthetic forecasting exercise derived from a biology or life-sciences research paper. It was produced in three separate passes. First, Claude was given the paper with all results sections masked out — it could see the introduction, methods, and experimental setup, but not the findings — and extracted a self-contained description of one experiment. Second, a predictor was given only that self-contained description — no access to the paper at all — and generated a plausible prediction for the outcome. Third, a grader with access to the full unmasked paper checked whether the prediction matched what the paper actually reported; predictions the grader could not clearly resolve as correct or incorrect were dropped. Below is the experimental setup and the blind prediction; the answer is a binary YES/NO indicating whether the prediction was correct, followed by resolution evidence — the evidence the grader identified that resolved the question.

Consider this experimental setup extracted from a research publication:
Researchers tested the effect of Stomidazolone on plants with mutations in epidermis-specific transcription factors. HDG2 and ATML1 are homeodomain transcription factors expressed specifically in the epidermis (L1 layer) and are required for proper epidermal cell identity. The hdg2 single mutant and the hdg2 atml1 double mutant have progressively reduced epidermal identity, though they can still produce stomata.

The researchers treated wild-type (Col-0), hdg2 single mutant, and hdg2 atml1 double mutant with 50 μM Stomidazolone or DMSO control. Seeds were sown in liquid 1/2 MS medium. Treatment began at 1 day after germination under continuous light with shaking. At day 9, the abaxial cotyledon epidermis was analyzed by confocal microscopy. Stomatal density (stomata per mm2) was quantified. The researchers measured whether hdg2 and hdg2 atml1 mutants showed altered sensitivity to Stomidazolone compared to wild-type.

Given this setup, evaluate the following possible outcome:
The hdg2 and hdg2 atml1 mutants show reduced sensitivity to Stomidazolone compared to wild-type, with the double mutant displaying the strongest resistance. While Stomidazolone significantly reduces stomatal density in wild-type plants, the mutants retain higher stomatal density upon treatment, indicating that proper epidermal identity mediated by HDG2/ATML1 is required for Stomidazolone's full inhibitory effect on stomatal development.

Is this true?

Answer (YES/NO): NO